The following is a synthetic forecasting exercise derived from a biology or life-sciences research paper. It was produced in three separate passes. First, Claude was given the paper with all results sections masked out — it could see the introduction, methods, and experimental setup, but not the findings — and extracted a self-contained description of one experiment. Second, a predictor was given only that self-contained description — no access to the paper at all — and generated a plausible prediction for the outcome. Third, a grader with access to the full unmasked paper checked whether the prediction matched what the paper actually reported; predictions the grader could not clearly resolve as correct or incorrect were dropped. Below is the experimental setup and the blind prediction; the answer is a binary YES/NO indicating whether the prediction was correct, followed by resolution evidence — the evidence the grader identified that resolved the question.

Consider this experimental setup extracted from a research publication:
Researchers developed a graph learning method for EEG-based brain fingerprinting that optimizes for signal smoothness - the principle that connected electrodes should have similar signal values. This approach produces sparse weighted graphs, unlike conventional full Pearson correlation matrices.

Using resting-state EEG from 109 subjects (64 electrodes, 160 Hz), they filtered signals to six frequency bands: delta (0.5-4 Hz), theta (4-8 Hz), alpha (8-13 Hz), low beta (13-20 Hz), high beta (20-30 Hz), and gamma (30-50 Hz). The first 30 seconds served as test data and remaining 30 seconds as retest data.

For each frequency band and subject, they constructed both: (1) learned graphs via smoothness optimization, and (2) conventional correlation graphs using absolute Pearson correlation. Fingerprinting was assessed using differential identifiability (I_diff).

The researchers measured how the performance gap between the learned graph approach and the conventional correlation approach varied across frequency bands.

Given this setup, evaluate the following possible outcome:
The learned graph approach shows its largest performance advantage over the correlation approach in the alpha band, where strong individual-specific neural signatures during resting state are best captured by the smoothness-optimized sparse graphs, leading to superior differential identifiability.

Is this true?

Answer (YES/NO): NO